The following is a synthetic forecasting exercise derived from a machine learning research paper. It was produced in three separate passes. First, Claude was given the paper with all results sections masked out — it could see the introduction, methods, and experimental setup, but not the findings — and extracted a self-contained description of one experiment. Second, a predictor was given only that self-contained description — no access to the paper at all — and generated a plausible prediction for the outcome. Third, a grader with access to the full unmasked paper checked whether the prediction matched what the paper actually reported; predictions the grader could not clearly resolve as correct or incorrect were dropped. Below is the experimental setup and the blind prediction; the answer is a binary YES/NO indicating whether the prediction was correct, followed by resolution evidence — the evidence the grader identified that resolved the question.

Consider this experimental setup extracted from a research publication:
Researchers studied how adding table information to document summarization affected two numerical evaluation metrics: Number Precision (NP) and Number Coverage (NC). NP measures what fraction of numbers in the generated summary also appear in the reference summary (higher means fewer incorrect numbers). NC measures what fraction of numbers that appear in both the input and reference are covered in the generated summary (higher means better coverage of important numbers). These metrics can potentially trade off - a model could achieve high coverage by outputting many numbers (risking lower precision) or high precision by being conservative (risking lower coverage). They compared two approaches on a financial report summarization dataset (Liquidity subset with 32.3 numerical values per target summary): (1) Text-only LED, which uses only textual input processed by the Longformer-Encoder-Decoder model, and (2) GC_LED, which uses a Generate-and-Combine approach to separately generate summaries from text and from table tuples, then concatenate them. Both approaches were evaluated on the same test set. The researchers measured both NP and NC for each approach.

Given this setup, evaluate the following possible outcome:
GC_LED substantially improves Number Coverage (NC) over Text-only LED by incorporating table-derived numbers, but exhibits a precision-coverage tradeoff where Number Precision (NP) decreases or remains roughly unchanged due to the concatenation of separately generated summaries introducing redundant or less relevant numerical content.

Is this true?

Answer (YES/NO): YES